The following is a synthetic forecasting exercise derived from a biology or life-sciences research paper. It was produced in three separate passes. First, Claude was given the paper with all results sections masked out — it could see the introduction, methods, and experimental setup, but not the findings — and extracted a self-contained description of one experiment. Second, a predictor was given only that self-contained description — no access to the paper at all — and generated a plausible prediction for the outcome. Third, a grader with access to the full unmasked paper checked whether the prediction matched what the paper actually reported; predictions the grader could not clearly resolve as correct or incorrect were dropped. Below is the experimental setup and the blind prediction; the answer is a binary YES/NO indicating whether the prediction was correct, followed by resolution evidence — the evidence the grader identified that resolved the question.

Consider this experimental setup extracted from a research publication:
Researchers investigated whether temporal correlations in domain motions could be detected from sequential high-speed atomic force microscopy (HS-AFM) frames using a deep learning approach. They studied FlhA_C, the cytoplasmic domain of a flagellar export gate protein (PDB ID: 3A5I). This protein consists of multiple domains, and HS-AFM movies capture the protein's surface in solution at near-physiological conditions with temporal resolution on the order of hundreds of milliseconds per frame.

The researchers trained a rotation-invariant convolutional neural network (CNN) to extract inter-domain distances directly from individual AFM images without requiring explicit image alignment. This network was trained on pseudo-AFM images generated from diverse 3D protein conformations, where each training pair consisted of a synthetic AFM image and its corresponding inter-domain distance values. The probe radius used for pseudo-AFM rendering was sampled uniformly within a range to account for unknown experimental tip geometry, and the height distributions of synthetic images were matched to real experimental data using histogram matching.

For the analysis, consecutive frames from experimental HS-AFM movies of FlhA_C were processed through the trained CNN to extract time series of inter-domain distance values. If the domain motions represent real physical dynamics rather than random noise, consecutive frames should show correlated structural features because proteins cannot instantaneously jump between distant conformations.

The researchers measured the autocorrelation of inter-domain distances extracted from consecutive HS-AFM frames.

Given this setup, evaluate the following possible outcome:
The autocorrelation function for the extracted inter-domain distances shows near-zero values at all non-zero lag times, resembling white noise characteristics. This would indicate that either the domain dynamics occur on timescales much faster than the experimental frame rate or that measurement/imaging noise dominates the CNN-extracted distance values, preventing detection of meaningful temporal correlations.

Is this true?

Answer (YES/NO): NO